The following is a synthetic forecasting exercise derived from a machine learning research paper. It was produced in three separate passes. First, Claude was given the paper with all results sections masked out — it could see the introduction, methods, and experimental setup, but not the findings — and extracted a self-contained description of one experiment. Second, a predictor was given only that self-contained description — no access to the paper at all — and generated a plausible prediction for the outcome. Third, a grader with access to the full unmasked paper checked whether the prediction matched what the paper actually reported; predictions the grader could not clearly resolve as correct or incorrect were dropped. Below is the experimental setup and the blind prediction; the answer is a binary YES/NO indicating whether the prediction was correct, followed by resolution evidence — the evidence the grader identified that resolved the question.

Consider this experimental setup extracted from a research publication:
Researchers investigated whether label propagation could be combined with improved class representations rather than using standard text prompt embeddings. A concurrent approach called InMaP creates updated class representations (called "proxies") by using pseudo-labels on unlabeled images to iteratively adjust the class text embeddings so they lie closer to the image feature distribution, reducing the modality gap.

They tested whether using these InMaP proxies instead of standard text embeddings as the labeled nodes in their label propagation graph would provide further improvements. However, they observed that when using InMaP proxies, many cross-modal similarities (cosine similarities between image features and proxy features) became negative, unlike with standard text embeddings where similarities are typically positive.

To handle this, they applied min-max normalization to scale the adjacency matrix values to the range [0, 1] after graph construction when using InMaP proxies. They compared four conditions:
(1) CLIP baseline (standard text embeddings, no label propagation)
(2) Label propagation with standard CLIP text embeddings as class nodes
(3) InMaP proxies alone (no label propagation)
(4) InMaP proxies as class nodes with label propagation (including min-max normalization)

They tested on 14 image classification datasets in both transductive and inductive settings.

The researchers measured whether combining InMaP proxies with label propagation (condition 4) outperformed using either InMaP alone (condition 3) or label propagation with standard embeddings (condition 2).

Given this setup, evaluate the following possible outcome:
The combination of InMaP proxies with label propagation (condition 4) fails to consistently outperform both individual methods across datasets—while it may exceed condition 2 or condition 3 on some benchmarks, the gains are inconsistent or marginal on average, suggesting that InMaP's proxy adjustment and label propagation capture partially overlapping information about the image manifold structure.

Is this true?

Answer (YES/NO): NO